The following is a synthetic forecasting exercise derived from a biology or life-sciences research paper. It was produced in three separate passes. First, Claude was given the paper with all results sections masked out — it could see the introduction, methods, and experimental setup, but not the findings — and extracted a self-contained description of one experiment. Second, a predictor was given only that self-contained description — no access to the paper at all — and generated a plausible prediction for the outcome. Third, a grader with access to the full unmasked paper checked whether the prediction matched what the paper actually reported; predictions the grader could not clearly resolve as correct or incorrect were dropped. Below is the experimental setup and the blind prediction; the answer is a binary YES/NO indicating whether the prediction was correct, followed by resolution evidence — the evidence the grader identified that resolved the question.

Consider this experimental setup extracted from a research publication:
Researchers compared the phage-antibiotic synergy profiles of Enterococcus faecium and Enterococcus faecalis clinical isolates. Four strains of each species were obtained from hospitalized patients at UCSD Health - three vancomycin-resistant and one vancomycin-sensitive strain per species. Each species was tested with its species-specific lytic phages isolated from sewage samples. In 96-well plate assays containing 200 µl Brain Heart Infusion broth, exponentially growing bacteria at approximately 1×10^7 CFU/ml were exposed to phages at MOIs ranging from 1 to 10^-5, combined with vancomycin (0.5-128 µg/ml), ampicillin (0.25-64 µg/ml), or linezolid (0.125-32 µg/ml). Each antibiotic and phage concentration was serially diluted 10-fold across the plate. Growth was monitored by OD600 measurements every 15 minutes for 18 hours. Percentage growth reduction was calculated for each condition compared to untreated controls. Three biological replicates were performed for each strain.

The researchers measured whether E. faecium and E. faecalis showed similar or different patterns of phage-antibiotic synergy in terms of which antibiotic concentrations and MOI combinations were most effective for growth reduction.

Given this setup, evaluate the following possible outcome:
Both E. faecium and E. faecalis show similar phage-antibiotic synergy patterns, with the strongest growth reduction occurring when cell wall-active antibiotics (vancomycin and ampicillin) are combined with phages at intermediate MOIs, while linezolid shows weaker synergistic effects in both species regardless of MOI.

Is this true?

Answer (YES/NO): NO